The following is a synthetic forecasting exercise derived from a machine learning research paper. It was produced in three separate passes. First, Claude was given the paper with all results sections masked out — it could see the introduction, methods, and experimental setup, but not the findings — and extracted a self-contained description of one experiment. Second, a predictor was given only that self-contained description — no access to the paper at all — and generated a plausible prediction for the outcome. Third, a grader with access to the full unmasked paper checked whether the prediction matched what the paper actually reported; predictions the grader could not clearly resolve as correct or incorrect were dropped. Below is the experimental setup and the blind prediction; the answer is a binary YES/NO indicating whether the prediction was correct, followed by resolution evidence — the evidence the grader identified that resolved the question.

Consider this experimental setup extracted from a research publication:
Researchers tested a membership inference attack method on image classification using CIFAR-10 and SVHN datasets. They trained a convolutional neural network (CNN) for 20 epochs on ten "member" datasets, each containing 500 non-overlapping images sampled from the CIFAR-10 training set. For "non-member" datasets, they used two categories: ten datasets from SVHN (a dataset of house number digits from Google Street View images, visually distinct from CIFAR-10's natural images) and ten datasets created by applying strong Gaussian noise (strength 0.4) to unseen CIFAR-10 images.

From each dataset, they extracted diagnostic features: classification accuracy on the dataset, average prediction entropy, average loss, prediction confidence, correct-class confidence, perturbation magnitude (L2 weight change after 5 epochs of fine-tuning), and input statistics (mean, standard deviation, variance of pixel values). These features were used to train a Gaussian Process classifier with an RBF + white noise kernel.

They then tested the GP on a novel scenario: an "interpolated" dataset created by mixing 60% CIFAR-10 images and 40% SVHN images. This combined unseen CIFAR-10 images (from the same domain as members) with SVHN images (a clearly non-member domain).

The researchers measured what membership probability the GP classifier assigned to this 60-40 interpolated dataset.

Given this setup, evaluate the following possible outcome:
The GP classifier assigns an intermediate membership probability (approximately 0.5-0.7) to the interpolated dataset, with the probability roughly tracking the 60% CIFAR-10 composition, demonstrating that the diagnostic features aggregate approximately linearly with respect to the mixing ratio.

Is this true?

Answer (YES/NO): NO